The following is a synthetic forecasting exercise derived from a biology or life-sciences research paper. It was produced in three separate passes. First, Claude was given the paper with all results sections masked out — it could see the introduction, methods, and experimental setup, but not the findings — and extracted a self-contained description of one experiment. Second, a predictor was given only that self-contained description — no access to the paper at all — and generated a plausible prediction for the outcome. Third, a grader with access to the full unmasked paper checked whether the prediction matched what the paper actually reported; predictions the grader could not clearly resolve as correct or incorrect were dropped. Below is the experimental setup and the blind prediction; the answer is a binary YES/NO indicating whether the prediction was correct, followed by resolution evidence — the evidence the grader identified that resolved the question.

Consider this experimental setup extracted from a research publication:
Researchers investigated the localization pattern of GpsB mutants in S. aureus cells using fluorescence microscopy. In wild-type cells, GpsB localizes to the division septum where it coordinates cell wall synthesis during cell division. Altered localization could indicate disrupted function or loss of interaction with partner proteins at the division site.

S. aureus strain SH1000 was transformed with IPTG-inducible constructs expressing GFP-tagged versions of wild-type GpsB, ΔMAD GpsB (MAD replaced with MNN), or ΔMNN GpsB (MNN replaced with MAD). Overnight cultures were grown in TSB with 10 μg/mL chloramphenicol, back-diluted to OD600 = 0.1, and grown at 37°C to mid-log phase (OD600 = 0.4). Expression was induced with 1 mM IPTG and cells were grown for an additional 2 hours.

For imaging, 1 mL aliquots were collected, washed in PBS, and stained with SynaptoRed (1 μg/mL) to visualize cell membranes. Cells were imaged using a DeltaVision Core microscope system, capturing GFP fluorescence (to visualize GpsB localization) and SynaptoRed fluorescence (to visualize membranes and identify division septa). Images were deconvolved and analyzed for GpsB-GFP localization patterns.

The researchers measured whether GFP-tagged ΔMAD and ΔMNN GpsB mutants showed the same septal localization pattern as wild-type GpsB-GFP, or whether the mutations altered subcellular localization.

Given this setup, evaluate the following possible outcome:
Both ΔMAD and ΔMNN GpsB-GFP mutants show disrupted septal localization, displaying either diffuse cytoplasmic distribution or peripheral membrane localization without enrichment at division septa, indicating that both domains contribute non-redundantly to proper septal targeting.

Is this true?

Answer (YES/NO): NO